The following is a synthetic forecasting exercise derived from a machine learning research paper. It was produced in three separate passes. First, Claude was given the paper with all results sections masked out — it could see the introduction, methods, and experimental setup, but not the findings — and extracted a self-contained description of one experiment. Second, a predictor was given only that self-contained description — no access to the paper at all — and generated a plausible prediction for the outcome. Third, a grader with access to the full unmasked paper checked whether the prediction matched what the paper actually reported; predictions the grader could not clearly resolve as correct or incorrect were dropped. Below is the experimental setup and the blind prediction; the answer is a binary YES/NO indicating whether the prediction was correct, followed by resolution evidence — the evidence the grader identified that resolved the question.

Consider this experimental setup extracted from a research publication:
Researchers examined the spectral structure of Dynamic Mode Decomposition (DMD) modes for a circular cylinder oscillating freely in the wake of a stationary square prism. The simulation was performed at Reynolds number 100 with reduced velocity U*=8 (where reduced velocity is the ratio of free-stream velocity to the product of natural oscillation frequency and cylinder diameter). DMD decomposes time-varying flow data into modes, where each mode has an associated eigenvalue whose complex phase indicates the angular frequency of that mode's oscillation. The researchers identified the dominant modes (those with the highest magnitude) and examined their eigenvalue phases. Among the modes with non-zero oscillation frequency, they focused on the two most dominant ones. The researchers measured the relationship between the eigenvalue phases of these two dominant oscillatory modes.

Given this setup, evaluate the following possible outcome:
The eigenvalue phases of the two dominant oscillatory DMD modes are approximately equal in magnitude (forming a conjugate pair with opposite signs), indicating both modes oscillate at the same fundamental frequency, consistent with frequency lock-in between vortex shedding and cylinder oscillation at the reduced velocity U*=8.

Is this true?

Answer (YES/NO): NO